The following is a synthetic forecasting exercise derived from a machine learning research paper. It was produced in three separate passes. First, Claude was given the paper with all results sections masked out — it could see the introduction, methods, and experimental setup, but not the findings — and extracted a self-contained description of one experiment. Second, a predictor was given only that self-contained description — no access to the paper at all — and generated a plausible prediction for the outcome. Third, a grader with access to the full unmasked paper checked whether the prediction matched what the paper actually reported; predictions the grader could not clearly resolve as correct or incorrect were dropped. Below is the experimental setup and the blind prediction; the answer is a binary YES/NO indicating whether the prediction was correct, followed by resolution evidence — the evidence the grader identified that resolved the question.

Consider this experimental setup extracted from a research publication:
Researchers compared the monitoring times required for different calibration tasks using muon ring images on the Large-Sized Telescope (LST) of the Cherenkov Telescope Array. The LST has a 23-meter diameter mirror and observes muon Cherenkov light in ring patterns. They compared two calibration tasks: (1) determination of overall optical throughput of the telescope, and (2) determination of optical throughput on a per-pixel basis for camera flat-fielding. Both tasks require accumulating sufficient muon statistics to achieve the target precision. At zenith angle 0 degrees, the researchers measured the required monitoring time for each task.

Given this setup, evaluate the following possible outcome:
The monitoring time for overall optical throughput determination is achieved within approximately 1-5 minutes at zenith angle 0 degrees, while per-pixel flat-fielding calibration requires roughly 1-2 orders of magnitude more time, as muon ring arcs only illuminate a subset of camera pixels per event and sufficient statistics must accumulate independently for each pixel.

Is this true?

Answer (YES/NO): NO